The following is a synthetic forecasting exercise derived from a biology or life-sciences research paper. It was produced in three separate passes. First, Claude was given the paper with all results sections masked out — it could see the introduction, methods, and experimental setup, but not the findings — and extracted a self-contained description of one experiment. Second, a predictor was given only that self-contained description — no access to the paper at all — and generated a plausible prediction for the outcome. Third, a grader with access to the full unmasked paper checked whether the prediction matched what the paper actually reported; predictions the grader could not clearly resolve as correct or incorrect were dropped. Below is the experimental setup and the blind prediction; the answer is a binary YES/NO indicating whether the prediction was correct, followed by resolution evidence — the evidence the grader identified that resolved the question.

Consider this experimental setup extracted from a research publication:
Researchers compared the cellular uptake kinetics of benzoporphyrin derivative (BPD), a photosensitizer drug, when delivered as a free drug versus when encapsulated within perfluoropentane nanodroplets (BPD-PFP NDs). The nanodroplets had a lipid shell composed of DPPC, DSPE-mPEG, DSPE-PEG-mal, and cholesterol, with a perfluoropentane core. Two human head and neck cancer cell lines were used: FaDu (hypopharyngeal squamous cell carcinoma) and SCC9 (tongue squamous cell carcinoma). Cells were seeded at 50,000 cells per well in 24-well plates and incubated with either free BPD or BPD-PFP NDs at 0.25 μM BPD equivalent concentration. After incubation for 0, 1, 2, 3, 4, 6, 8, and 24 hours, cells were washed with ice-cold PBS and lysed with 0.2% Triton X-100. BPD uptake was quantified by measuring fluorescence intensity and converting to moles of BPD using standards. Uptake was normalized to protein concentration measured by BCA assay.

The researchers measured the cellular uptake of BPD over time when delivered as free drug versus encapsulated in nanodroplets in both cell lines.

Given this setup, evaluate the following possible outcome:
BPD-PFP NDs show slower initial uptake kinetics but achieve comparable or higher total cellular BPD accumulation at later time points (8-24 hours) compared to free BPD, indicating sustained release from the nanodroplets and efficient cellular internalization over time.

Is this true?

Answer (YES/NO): NO